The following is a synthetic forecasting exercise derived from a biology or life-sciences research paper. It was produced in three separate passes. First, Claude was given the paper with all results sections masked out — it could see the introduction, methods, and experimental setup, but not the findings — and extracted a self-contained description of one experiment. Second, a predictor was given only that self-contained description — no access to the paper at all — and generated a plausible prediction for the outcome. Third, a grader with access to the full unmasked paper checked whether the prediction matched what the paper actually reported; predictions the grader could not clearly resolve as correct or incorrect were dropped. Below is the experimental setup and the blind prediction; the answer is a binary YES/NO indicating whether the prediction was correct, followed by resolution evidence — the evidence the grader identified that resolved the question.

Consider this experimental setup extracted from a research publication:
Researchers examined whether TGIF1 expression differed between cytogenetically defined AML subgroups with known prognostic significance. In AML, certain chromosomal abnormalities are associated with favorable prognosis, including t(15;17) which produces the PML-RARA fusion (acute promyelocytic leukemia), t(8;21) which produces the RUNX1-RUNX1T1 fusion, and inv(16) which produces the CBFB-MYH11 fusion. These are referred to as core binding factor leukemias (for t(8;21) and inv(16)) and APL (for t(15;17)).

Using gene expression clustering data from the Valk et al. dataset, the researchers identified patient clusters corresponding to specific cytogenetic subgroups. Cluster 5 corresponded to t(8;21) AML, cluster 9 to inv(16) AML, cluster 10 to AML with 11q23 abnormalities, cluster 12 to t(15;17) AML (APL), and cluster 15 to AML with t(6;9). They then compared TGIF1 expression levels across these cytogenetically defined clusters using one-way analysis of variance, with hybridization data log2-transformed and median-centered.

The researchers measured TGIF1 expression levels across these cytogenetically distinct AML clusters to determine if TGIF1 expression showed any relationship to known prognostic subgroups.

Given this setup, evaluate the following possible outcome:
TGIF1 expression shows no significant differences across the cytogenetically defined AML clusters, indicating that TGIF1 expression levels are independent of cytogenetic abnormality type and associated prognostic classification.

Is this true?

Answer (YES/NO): NO